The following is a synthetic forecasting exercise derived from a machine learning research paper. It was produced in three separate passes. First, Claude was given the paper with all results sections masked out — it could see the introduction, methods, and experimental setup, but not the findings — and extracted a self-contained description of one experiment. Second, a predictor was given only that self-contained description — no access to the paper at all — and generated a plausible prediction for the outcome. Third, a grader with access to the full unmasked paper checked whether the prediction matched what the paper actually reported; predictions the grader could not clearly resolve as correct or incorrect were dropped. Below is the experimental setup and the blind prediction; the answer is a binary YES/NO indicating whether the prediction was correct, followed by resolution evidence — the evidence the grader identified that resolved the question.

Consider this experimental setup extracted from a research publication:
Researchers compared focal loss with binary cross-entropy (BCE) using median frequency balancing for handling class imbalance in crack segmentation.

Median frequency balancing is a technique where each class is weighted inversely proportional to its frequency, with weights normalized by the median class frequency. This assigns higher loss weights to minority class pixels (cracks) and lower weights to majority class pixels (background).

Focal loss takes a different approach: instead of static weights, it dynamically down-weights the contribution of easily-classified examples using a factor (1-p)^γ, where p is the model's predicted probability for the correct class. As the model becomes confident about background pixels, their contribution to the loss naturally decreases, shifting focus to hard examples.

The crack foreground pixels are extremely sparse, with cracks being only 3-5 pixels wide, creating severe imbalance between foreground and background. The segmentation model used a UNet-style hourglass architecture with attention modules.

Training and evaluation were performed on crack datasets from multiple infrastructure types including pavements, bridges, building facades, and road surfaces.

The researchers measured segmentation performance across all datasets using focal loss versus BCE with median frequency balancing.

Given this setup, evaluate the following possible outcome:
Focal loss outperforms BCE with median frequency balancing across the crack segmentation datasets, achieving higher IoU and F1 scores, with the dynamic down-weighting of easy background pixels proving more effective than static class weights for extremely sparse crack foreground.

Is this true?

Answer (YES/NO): YES